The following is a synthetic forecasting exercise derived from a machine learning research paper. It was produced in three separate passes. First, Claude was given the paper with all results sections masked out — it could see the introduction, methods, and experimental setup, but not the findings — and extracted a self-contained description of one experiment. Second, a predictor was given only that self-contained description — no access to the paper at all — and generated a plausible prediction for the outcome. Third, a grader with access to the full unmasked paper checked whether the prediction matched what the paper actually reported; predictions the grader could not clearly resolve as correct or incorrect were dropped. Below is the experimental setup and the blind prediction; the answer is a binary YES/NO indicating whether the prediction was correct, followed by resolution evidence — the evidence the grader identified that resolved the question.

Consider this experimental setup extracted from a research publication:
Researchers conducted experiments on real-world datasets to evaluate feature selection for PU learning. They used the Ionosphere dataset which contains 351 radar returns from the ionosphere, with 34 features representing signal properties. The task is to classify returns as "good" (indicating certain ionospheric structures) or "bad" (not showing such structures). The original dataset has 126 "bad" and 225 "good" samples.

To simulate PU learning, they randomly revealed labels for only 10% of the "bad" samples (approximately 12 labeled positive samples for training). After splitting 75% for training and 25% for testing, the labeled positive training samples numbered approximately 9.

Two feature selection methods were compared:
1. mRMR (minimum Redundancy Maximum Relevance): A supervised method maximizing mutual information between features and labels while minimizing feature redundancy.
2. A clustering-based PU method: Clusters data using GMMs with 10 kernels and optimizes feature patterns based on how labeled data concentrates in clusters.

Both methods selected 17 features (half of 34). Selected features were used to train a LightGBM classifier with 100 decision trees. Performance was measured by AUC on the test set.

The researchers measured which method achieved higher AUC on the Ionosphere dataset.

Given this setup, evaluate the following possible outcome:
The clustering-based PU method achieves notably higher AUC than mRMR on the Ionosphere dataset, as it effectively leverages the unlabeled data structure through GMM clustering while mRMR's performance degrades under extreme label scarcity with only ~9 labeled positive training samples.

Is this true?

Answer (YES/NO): NO